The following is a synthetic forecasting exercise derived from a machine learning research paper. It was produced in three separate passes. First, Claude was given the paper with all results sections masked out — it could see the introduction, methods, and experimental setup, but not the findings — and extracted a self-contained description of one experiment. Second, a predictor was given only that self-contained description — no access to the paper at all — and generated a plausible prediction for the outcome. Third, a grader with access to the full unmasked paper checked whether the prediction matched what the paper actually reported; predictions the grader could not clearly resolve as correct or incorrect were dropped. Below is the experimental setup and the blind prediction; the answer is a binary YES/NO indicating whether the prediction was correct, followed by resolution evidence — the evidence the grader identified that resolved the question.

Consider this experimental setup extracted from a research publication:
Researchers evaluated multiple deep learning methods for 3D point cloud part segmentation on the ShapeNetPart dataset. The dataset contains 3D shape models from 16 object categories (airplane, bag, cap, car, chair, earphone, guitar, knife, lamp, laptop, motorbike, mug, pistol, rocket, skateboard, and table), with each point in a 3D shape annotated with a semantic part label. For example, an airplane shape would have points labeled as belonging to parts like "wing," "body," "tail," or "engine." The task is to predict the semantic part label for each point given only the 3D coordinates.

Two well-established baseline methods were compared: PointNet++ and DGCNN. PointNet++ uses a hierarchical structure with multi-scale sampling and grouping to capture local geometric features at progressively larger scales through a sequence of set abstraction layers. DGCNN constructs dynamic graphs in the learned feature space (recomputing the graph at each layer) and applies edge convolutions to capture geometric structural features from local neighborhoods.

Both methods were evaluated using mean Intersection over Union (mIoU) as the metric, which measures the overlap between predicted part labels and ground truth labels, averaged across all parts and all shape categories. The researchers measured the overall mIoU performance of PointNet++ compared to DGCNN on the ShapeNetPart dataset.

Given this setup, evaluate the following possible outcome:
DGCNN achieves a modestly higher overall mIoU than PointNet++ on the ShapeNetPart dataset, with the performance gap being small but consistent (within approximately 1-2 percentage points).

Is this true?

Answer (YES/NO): NO